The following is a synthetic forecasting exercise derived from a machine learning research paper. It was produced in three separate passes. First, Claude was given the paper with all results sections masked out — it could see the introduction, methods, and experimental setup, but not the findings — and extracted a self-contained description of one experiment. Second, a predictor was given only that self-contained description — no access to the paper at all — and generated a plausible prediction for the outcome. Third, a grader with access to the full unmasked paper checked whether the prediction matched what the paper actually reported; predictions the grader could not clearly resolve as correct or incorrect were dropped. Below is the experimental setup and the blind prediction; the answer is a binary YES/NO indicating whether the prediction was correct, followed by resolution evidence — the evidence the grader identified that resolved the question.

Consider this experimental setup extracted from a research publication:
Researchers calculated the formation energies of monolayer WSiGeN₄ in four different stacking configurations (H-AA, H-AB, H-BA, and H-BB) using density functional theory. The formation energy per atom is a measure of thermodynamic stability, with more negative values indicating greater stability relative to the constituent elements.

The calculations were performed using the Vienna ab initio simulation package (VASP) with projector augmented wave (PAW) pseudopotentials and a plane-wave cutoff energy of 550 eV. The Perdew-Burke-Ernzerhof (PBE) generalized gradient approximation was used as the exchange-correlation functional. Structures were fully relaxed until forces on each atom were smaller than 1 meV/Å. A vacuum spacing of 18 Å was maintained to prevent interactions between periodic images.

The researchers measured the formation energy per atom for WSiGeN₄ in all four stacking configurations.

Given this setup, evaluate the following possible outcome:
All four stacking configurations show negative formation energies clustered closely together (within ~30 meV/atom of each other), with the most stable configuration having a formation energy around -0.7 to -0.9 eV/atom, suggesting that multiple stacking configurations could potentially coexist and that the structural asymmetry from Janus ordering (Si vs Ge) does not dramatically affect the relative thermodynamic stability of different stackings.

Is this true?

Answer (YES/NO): NO